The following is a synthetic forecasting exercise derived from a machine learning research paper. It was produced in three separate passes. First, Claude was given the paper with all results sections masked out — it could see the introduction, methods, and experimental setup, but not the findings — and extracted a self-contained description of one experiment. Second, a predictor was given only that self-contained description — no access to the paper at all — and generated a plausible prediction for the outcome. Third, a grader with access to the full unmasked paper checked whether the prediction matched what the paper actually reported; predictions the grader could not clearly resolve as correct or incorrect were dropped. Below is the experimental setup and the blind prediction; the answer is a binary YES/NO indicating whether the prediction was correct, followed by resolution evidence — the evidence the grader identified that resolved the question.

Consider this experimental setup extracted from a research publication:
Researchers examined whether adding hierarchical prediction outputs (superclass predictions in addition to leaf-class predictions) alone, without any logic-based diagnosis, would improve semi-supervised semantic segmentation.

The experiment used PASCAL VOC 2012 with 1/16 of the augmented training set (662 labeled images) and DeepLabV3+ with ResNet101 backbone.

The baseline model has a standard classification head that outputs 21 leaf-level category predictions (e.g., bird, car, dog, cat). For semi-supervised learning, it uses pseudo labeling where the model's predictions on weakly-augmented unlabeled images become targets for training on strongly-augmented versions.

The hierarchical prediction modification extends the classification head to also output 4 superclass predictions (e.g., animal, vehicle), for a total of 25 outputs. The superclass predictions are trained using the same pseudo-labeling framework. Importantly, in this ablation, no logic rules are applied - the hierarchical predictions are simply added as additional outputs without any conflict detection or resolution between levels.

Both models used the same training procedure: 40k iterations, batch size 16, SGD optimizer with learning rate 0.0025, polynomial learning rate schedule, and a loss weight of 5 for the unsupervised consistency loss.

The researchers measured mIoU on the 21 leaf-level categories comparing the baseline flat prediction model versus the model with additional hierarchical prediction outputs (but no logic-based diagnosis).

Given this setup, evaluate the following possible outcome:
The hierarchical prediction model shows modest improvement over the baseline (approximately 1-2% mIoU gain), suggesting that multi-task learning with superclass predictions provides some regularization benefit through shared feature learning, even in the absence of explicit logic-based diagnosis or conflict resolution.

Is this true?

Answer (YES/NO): YES